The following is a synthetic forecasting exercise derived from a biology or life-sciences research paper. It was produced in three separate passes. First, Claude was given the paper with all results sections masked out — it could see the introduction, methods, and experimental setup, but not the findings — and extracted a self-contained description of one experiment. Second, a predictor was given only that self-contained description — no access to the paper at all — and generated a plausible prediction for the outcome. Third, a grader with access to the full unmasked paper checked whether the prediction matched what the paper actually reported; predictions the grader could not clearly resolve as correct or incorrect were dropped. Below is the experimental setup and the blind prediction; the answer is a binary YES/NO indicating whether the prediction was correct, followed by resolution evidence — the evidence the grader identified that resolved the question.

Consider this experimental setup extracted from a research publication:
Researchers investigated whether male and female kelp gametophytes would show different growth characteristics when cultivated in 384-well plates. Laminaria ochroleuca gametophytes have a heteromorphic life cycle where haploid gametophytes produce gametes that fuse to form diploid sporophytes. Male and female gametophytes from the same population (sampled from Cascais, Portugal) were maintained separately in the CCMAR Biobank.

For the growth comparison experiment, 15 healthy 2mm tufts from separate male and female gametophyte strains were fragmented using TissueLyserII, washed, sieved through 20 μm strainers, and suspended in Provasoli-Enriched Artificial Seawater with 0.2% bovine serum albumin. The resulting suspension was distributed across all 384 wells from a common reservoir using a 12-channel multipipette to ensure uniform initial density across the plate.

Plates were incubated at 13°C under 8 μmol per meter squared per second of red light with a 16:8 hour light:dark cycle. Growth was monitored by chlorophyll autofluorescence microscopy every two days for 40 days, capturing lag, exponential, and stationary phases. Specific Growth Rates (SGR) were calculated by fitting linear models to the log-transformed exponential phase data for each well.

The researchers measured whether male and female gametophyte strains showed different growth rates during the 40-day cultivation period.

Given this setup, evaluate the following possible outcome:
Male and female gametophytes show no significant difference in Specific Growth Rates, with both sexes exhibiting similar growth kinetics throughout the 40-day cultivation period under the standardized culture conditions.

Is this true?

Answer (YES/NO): NO